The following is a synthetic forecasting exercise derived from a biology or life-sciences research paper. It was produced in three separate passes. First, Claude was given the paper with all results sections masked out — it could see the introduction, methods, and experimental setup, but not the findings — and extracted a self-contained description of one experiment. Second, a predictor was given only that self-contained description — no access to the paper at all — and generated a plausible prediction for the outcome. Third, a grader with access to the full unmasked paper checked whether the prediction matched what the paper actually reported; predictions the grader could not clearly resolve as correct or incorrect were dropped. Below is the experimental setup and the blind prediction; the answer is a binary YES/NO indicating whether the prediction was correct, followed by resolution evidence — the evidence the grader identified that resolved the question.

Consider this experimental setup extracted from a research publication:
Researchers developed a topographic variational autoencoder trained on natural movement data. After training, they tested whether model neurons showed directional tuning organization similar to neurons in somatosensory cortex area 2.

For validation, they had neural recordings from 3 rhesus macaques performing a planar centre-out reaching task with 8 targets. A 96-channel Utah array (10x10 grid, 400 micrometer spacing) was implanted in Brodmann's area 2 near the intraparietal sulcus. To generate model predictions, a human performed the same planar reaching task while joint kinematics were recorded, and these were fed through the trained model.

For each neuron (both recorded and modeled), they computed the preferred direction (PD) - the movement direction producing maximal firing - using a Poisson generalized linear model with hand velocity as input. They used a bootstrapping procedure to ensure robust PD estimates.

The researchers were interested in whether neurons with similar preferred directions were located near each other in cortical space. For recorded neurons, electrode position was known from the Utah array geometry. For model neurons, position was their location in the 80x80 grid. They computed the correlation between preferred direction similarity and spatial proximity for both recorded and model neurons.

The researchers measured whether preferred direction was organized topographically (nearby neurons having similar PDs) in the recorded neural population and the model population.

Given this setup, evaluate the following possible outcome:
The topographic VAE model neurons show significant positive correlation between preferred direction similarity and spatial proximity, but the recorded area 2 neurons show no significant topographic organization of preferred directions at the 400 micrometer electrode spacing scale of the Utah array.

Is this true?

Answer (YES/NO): NO